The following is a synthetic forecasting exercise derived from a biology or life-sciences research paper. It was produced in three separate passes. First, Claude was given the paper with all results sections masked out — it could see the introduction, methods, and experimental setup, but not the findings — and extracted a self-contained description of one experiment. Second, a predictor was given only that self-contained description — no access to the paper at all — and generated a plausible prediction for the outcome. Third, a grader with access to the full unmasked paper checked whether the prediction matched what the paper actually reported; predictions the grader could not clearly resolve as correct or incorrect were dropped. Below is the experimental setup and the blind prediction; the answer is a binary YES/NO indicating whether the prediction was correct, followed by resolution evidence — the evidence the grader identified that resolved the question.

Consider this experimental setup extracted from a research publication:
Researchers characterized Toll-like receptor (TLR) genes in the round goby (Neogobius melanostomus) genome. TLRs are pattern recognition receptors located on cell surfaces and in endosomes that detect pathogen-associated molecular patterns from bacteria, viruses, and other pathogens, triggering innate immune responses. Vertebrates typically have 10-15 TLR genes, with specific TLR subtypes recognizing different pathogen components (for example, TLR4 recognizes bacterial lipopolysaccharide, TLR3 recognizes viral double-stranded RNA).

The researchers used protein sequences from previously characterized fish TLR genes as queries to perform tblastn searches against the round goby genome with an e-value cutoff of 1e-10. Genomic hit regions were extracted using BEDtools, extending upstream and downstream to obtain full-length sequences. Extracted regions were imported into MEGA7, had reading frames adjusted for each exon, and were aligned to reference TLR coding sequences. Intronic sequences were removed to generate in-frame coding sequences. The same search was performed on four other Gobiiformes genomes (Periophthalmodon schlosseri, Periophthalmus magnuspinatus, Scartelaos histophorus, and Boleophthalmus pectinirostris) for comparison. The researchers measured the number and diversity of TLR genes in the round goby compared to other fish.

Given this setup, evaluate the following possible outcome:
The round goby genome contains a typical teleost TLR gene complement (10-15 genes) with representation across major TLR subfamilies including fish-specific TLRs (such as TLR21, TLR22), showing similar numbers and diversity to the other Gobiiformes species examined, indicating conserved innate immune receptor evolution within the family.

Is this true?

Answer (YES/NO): NO